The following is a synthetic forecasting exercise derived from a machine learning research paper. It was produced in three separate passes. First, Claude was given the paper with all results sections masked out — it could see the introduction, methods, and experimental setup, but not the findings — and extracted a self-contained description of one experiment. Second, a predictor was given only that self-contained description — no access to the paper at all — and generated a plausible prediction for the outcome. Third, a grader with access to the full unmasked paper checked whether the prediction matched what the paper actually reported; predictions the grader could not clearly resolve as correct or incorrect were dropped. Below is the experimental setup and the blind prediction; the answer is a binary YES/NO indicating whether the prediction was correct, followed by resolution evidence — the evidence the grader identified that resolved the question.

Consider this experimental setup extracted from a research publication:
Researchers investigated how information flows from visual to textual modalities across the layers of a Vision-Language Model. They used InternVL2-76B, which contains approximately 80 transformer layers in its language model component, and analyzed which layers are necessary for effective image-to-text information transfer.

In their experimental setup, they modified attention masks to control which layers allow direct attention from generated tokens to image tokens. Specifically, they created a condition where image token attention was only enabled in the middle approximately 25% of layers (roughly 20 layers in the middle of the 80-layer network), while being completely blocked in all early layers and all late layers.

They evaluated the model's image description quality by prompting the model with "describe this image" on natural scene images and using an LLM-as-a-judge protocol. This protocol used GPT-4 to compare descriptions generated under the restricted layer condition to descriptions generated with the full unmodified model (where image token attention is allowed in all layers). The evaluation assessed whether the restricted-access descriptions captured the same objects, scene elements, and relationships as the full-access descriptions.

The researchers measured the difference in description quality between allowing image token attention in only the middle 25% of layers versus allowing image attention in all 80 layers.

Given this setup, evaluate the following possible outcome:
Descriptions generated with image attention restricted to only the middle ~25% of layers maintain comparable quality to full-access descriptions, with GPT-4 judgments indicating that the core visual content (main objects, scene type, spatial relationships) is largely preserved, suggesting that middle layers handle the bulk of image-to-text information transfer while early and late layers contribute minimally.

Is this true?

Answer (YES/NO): YES